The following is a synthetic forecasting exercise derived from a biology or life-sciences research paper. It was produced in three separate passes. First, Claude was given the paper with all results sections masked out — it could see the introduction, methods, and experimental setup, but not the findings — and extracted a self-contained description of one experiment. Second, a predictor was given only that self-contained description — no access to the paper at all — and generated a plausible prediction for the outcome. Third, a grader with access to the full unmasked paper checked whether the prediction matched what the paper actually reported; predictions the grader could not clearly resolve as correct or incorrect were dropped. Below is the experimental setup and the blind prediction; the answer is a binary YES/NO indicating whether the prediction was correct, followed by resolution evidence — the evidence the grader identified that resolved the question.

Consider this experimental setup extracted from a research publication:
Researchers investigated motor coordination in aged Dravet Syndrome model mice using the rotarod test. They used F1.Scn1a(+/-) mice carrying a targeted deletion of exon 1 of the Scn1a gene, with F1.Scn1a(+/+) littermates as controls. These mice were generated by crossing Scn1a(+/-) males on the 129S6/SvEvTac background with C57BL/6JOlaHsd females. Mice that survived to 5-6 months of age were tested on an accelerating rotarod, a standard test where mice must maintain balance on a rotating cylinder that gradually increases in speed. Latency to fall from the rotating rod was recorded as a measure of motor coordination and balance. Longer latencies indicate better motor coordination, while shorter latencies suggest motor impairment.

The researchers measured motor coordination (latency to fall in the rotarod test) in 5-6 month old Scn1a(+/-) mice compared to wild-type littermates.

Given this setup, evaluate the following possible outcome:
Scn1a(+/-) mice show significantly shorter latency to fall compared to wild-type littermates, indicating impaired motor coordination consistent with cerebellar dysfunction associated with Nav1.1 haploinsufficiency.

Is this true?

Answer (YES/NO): NO